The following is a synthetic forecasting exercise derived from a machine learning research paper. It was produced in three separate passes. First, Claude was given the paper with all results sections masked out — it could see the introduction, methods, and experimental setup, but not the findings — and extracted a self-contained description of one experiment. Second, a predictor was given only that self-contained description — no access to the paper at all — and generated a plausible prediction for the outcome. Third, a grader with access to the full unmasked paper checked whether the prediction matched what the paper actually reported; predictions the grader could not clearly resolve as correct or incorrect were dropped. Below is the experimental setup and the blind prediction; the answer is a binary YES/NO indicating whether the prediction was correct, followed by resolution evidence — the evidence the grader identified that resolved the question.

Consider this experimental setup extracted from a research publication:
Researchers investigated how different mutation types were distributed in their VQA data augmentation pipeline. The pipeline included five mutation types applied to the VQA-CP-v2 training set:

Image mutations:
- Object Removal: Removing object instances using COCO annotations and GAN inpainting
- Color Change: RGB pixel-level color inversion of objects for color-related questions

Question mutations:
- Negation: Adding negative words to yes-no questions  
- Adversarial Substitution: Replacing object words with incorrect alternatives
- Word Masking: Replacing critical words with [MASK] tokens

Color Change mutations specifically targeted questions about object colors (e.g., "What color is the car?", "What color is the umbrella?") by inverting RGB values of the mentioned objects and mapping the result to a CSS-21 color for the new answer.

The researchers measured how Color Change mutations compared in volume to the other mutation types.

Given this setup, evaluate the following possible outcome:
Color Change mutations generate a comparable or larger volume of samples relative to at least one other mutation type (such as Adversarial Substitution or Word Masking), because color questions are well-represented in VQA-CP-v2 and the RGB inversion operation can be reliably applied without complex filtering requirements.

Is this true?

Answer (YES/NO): NO